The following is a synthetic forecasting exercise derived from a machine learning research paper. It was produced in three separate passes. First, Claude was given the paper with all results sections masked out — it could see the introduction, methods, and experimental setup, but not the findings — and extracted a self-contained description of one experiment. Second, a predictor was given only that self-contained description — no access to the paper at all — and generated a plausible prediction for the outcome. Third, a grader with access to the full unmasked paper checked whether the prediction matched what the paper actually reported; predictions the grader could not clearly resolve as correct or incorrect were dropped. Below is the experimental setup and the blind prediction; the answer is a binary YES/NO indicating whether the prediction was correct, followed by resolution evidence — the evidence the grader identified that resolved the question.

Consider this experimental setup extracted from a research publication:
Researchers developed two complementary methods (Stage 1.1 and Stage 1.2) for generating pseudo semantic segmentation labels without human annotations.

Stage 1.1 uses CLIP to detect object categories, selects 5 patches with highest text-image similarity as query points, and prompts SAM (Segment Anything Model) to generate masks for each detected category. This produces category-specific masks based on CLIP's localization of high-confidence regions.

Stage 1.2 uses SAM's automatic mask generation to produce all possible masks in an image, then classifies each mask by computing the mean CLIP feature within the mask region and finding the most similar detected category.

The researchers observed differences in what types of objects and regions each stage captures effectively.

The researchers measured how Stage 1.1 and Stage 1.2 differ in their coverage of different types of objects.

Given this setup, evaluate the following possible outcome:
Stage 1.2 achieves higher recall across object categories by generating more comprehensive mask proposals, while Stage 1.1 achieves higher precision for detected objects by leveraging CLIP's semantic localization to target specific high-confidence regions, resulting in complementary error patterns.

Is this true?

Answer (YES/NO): NO